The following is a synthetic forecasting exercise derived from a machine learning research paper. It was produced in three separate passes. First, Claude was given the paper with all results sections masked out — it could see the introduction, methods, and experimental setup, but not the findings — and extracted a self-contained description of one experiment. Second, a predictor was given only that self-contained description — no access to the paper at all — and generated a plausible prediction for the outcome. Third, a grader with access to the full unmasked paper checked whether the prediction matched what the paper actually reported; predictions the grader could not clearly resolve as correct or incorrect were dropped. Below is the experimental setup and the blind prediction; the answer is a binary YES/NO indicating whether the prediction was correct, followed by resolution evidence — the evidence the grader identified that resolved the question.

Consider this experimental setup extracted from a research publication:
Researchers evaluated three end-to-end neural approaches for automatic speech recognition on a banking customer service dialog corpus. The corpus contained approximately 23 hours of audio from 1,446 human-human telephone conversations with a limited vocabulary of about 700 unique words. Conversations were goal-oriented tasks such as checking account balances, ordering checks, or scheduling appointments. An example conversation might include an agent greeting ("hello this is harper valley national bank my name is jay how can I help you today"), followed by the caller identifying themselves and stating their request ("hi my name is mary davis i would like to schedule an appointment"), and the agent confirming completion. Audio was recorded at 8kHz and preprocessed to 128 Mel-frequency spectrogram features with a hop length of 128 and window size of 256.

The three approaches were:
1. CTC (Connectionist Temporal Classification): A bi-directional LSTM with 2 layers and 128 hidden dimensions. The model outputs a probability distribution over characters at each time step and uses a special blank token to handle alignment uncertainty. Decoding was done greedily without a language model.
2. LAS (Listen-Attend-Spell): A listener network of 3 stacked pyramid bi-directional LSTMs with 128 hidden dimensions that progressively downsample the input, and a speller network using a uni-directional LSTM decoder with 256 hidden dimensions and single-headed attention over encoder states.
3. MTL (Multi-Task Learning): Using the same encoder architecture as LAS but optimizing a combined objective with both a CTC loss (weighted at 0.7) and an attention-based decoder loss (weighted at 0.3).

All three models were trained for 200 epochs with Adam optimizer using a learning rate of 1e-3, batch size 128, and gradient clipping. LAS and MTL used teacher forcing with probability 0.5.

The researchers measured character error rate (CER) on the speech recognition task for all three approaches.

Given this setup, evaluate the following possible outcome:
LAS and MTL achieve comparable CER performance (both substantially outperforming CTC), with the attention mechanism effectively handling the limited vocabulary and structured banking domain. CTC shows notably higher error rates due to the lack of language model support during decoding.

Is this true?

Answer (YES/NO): NO